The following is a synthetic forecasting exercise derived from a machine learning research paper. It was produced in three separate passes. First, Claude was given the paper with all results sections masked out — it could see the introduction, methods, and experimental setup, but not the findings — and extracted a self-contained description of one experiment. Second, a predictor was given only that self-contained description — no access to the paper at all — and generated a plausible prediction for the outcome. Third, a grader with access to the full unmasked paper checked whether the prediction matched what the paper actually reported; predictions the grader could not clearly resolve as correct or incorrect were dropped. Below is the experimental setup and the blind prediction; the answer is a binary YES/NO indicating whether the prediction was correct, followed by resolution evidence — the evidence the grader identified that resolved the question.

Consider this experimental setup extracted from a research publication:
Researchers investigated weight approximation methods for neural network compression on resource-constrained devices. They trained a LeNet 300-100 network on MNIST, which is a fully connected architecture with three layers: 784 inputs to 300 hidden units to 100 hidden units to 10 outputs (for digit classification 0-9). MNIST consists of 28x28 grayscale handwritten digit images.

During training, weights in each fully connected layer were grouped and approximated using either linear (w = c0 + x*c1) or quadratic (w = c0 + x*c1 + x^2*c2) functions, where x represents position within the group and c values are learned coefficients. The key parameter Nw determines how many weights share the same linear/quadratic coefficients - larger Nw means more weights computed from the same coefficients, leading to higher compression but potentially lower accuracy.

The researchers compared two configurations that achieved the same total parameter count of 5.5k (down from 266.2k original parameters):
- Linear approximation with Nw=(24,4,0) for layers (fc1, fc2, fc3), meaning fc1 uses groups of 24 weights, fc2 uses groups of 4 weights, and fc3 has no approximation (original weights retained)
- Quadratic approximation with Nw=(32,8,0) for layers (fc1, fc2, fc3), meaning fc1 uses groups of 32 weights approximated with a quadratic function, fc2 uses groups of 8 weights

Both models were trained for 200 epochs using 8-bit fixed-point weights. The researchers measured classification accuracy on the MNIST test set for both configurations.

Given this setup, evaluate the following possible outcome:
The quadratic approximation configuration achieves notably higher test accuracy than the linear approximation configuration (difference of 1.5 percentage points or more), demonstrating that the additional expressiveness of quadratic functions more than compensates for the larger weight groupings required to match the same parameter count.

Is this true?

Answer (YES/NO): NO